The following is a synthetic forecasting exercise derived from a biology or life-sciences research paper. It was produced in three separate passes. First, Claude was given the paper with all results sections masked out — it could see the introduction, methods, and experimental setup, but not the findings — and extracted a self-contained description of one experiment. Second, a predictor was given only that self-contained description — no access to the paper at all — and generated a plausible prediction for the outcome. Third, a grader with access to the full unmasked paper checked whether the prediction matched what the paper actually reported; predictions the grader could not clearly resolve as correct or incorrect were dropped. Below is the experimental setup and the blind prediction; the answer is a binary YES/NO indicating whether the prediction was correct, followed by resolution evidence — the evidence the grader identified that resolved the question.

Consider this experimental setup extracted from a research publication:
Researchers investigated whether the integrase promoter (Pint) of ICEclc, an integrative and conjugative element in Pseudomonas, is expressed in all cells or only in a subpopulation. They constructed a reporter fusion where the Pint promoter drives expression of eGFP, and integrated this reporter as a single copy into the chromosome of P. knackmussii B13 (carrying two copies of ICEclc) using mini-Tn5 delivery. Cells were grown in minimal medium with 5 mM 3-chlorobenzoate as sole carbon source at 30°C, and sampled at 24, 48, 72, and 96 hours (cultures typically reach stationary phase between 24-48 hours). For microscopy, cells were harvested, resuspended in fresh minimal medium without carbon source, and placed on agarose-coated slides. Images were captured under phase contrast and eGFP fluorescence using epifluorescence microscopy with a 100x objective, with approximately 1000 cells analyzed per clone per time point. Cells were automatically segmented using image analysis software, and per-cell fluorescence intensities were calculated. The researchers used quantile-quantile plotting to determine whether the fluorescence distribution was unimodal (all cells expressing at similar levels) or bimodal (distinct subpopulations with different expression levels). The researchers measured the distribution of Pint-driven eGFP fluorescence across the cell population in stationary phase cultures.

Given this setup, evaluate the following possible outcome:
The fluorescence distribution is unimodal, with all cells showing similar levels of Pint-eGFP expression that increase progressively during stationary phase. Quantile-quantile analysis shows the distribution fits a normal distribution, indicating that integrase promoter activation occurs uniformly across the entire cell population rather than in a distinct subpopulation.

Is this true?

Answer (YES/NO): NO